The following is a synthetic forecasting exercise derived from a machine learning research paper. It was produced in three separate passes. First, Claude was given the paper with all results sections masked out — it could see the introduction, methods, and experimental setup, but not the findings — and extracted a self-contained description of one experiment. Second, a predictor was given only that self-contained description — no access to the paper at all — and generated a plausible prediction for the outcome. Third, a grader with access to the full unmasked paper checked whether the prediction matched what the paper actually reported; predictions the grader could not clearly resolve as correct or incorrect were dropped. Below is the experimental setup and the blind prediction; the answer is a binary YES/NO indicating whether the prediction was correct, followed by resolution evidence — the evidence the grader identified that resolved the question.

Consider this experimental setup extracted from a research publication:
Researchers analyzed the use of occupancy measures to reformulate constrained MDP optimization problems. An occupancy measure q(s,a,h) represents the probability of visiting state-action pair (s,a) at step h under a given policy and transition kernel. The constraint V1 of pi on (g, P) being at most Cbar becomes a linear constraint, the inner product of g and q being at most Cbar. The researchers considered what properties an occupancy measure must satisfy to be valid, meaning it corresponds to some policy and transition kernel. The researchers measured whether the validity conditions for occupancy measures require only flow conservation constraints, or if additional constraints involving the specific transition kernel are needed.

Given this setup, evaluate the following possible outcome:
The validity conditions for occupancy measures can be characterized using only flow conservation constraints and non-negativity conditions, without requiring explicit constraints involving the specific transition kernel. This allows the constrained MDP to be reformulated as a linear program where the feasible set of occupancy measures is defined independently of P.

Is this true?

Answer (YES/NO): NO